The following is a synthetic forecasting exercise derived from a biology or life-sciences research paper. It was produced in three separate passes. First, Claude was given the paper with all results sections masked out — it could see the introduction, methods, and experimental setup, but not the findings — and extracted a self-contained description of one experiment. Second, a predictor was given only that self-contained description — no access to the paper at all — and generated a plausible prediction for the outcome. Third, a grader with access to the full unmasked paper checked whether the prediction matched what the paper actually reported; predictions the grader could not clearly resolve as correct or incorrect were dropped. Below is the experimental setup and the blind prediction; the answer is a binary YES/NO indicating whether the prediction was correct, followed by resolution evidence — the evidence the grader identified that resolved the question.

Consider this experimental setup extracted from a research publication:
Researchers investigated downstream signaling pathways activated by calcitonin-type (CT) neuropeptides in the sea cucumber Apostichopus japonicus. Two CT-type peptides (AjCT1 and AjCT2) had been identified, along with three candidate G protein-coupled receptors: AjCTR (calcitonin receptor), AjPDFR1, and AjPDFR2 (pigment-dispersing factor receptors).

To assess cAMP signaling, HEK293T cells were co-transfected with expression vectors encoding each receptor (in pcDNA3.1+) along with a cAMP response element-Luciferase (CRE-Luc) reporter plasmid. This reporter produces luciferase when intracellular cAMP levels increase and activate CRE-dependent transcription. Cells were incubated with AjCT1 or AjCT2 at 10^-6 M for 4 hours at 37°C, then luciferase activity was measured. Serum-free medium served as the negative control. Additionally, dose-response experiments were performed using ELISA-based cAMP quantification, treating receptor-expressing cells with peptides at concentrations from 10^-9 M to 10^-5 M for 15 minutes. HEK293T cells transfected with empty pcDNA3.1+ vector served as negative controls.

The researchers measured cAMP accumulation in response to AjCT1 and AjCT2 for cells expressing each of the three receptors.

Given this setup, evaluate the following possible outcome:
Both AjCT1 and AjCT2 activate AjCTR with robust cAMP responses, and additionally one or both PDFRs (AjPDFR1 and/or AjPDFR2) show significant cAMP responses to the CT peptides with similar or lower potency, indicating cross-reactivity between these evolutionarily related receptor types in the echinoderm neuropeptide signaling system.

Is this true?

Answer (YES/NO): YES